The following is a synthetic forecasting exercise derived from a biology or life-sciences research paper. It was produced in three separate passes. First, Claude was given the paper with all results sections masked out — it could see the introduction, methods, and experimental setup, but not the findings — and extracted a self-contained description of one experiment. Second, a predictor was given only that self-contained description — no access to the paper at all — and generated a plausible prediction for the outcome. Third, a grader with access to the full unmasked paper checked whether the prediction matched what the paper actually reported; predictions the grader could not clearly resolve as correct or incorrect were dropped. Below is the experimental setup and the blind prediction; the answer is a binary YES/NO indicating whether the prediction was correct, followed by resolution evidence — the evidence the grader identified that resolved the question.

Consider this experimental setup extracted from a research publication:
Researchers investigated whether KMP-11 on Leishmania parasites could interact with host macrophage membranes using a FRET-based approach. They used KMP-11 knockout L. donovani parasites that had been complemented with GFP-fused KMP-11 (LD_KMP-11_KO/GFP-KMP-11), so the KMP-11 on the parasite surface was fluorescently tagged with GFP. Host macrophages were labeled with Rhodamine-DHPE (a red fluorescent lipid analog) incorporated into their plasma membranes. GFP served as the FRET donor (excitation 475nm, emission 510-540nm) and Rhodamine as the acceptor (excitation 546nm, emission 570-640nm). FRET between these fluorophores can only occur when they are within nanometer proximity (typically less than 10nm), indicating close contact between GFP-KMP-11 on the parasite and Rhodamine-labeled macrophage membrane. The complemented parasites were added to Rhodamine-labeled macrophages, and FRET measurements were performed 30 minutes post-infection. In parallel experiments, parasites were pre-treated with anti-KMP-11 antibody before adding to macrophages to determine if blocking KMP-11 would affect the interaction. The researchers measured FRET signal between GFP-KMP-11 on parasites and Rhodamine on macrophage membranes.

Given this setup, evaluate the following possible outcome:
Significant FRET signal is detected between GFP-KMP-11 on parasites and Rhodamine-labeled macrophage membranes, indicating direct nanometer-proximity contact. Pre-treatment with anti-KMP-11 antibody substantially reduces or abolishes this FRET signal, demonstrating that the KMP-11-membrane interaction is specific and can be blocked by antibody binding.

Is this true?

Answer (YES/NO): YES